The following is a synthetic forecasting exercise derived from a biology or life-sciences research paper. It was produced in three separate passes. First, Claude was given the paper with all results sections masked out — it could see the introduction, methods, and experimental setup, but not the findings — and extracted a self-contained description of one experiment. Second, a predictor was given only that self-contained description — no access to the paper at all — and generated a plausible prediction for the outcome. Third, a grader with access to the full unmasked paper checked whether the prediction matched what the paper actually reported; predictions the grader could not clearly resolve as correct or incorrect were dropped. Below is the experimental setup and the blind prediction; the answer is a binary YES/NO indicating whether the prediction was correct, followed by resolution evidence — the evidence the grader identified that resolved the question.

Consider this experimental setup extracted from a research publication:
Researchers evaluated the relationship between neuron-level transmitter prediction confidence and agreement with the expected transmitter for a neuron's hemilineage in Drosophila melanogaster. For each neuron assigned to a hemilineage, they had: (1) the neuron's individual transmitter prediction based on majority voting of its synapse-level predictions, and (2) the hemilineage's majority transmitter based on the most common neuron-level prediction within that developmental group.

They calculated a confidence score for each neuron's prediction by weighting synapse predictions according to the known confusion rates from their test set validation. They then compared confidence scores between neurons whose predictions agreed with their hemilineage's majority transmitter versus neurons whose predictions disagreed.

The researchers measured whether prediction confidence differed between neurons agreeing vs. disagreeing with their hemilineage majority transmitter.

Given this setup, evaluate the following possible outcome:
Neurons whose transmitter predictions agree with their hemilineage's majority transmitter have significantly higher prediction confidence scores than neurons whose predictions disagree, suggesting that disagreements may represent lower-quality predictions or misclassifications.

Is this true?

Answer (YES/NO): YES